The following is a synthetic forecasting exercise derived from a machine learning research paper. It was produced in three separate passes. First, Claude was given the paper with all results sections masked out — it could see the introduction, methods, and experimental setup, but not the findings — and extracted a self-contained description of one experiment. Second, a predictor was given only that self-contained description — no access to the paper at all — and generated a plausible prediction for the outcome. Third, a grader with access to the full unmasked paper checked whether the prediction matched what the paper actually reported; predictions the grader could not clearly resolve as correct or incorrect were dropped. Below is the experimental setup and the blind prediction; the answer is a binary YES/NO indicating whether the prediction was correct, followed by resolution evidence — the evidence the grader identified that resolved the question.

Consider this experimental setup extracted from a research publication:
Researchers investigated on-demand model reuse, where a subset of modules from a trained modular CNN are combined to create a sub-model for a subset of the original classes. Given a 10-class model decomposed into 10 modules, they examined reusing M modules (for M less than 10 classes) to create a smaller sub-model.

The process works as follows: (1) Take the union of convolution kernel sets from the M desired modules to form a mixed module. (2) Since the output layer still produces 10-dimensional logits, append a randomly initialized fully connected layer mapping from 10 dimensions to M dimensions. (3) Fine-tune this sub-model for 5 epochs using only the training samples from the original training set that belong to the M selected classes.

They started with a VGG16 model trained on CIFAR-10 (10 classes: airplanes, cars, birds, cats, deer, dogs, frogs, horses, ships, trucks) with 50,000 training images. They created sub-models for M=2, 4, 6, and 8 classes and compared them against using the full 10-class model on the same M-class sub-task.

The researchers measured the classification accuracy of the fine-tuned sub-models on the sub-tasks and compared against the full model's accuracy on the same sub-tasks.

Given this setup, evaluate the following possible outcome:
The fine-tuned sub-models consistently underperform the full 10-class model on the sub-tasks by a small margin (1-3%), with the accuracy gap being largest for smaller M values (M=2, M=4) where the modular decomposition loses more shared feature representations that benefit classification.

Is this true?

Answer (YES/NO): NO